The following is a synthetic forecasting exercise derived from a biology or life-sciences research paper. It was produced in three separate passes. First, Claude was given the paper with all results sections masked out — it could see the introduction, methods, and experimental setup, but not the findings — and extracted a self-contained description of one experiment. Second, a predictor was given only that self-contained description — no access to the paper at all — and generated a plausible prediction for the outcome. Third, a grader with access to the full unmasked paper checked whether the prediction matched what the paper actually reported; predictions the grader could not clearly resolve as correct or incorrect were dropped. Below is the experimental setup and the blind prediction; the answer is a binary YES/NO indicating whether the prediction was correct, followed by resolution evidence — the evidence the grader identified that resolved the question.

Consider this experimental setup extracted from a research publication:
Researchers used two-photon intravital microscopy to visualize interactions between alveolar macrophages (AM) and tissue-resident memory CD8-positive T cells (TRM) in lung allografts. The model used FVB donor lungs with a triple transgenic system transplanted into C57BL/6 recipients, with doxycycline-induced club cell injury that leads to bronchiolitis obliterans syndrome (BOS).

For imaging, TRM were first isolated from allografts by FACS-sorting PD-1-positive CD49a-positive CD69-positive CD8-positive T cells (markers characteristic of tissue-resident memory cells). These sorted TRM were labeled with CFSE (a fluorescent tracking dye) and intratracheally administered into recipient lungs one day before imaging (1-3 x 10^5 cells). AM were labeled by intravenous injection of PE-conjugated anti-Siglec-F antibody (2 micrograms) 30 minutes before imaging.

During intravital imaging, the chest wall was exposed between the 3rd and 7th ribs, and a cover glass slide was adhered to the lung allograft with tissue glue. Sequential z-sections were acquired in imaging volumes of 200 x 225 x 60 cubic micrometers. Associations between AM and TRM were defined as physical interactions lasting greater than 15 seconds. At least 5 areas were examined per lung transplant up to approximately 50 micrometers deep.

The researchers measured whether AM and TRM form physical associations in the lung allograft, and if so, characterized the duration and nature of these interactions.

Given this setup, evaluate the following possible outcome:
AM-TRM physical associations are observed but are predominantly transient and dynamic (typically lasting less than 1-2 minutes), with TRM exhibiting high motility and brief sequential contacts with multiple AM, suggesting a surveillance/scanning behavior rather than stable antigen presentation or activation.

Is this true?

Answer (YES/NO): NO